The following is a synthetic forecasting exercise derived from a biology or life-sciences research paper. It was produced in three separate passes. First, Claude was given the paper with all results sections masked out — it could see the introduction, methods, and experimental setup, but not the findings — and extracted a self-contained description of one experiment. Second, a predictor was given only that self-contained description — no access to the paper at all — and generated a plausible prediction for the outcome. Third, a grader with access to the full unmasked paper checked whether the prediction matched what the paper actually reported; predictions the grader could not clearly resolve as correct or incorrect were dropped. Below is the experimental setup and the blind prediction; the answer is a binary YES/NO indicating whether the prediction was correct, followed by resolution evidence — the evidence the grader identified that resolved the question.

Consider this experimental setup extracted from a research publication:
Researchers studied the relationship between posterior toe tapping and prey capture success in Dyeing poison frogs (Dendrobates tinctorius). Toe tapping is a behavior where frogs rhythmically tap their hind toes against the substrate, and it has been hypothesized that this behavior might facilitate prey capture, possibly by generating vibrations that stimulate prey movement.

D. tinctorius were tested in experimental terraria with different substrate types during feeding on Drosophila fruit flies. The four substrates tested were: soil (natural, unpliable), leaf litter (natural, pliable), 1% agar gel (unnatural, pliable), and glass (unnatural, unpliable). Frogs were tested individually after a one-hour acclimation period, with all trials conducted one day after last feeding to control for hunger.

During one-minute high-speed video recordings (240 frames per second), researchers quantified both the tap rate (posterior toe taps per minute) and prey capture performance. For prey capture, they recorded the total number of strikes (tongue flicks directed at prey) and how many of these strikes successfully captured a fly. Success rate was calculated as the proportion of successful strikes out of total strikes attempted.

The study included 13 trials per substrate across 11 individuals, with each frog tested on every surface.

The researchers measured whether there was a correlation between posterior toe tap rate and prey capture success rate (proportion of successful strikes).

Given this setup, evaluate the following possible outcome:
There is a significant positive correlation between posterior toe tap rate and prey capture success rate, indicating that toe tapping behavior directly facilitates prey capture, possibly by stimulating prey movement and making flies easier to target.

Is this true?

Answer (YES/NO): NO